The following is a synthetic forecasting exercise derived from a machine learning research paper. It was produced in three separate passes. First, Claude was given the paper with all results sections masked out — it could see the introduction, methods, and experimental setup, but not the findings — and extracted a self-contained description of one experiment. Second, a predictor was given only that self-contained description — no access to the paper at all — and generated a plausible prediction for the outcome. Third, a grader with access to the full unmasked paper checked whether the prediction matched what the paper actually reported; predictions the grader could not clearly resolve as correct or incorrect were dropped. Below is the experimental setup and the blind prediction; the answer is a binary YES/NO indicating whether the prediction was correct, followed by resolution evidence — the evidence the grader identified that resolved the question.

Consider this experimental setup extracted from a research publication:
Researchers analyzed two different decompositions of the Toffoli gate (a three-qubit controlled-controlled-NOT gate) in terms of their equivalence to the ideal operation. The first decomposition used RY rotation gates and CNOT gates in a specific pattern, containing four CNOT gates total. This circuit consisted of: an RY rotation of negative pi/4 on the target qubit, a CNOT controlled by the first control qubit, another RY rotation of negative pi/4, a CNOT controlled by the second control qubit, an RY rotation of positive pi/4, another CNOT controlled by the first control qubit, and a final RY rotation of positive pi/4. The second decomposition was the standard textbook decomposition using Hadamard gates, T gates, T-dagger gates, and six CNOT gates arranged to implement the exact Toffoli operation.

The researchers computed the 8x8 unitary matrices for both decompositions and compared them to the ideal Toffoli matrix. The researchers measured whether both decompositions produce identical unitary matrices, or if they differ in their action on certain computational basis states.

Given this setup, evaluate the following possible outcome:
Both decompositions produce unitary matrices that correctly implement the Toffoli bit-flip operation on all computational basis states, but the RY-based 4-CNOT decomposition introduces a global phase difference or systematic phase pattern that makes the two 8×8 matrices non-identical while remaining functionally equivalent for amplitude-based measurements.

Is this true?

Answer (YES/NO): NO